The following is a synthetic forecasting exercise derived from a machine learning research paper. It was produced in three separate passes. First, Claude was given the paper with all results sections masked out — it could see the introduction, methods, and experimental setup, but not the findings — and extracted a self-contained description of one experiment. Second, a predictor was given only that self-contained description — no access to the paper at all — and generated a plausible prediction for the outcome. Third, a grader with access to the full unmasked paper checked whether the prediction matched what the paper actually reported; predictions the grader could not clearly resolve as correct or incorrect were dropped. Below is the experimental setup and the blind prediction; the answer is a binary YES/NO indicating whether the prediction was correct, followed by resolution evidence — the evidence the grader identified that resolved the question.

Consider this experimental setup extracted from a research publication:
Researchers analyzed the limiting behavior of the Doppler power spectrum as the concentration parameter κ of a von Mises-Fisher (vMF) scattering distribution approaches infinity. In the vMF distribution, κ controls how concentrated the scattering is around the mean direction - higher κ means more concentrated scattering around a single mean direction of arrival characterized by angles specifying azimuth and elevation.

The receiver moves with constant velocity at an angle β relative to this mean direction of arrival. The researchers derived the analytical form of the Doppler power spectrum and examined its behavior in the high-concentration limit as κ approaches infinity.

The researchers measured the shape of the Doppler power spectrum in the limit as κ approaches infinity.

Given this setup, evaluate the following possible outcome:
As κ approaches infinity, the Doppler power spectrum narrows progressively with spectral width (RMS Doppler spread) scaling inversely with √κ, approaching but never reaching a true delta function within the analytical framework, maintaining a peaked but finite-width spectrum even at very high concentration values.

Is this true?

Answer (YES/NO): NO